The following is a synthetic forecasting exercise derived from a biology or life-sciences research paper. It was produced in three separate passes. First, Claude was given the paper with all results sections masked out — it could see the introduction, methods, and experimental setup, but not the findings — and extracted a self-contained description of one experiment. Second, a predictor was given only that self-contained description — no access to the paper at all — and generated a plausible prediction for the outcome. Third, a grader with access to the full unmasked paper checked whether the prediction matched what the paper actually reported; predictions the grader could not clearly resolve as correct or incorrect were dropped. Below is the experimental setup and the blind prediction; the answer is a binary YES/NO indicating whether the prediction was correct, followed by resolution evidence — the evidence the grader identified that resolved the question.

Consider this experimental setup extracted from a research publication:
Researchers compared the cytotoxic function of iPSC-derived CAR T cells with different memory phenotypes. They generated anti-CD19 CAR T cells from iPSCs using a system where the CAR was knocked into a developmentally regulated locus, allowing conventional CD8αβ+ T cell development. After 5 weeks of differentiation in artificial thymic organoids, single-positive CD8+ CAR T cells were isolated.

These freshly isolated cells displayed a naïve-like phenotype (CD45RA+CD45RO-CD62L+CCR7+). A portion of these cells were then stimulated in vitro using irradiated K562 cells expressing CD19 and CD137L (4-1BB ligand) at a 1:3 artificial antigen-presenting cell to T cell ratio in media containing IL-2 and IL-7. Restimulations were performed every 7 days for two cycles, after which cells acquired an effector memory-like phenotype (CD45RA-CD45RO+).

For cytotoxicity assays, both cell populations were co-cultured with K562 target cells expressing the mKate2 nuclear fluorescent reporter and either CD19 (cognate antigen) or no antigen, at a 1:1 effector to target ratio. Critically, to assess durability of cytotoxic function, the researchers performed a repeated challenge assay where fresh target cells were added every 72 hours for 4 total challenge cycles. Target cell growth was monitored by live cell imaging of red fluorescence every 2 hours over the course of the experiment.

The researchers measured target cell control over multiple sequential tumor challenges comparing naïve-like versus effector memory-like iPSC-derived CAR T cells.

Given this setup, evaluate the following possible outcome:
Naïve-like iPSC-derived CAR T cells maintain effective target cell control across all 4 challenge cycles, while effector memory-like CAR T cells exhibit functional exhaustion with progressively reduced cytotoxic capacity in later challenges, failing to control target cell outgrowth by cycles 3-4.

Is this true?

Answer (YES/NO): NO